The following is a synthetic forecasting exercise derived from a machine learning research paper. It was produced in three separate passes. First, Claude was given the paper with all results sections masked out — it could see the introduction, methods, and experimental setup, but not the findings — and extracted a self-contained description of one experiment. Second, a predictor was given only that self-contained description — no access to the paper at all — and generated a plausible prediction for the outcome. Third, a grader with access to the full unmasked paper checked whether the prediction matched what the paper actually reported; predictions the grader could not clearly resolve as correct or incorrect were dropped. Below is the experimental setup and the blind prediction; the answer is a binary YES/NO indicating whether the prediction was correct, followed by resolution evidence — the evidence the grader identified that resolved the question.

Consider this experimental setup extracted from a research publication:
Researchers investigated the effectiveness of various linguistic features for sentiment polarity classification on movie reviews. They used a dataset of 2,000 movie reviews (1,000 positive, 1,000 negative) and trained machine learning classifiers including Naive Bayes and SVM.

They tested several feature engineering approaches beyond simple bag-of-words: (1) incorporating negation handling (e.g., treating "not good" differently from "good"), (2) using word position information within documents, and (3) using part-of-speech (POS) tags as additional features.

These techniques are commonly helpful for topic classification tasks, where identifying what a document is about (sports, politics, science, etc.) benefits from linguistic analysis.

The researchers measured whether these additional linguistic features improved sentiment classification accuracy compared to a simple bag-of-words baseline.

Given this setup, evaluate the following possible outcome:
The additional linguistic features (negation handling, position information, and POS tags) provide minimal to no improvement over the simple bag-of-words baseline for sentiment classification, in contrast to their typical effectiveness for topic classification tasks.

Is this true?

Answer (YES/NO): YES